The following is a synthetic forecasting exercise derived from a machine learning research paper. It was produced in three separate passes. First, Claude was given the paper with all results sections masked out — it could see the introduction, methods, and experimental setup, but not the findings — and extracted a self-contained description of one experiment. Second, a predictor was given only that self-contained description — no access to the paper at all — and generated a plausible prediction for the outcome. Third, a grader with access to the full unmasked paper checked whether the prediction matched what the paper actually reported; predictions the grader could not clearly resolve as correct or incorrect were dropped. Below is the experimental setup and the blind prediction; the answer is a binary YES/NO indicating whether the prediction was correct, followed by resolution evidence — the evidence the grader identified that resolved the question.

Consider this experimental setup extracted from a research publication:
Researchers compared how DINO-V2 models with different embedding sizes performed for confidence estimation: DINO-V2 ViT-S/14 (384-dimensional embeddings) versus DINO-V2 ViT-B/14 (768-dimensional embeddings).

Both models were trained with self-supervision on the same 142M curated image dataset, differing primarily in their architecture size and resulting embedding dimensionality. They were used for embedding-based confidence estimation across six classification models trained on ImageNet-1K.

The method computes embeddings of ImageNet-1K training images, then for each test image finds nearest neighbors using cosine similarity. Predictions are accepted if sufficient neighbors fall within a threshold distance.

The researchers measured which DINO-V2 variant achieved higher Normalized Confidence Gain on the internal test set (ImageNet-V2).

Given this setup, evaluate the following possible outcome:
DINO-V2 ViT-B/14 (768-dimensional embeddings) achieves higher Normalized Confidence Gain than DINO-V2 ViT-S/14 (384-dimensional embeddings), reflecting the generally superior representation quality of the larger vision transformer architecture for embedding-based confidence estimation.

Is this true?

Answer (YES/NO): YES